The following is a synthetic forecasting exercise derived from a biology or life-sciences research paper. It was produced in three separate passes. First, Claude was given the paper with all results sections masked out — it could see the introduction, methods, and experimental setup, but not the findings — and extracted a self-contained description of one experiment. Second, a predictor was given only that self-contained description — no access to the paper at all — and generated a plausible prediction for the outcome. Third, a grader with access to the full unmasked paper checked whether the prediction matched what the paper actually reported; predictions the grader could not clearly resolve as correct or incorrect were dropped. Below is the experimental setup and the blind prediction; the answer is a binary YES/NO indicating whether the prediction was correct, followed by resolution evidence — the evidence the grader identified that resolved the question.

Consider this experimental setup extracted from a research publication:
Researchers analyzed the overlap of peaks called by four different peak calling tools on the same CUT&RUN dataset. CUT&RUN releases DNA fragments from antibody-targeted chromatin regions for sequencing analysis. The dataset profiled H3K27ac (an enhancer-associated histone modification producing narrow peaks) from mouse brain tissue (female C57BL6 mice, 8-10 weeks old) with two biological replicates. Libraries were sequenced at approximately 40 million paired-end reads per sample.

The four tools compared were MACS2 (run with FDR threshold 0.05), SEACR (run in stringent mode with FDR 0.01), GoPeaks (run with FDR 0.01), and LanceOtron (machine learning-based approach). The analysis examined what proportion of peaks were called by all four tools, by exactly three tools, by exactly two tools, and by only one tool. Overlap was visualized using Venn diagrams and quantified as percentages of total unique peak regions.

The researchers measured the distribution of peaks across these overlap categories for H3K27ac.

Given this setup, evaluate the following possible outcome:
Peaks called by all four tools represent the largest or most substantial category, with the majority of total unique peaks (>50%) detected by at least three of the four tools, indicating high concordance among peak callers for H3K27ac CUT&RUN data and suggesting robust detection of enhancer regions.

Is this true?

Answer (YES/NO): NO